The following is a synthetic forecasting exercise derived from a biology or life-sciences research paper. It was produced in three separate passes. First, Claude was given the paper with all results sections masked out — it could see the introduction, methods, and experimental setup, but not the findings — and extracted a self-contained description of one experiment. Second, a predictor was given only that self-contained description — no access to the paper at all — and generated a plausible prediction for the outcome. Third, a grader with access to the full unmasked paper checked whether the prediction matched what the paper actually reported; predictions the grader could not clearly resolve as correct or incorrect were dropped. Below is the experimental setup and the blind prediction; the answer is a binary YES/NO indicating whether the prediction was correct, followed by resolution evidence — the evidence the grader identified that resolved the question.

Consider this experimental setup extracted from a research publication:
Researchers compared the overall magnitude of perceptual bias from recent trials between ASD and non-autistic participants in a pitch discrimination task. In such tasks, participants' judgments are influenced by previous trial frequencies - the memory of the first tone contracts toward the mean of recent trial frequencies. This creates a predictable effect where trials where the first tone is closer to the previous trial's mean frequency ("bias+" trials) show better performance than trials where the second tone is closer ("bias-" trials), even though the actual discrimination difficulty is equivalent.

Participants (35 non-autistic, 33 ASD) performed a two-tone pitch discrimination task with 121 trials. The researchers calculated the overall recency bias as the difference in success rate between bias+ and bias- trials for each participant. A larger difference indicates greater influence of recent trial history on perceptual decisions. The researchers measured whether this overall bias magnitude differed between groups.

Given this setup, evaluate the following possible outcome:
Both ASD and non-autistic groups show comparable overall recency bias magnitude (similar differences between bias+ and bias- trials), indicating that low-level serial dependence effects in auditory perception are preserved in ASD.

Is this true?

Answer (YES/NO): NO